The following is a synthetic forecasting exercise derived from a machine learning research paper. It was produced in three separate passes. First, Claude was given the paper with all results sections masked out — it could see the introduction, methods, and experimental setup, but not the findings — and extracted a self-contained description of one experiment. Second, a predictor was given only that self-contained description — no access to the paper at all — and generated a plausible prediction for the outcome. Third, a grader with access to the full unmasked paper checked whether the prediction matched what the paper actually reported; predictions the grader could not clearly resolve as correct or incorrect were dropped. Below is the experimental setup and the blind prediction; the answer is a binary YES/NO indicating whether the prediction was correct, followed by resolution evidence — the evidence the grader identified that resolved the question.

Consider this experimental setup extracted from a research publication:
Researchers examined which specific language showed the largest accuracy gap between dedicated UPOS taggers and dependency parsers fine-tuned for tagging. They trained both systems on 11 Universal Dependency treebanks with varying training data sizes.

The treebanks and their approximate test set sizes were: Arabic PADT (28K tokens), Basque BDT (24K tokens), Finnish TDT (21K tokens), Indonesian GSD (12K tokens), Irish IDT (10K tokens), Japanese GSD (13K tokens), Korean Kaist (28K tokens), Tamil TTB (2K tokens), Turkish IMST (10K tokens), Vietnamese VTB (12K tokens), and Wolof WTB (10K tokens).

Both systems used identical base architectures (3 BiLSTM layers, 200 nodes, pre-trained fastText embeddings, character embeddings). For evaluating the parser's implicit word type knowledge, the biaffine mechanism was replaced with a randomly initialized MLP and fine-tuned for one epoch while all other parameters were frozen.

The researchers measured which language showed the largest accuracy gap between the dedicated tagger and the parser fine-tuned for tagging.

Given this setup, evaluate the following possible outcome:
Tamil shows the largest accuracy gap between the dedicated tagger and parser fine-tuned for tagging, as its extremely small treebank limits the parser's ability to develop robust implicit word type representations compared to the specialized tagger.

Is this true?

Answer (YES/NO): YES